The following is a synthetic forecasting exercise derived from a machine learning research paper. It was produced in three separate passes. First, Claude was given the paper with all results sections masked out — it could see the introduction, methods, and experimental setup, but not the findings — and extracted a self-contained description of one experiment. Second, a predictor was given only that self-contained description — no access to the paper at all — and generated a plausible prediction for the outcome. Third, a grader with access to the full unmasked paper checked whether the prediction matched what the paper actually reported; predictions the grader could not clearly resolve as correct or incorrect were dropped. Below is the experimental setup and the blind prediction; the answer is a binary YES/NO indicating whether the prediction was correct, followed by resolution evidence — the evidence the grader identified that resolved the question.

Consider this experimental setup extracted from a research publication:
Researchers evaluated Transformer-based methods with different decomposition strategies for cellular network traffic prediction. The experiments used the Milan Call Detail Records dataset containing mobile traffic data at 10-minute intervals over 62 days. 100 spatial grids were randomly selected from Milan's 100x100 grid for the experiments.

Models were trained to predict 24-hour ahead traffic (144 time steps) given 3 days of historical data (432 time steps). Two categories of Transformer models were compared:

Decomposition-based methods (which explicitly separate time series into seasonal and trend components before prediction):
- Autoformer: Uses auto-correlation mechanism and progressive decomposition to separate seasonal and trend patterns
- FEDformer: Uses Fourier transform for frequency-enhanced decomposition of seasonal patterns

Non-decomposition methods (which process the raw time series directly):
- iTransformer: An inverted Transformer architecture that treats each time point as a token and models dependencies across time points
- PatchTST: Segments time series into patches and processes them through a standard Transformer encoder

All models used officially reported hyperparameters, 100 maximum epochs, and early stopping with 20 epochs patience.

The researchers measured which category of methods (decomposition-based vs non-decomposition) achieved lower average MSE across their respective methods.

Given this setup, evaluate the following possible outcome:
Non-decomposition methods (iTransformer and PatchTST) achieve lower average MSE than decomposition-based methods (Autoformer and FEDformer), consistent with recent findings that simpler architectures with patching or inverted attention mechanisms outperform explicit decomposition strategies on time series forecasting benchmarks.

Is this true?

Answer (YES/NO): YES